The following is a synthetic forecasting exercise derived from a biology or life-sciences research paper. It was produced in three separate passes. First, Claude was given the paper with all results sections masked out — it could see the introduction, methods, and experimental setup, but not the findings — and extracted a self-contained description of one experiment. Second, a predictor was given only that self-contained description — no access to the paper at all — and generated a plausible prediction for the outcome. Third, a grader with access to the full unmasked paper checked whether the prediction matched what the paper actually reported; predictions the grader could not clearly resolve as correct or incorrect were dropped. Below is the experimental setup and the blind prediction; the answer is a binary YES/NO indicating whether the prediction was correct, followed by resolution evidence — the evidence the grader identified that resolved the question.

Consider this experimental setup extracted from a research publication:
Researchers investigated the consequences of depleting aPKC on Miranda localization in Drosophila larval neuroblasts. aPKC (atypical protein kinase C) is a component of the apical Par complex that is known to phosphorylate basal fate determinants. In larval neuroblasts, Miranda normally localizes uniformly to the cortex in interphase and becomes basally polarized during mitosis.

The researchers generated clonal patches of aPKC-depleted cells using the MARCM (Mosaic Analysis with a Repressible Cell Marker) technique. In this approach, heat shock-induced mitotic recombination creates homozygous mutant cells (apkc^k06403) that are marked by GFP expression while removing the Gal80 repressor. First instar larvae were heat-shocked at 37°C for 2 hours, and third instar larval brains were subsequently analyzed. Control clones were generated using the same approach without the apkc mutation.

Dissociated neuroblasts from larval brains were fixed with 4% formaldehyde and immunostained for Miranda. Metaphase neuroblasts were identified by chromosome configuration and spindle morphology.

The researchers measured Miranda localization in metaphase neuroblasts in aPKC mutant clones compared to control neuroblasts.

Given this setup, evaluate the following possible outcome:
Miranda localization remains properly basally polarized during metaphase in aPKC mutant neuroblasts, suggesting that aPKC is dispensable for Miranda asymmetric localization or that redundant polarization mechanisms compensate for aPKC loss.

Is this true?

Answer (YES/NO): NO